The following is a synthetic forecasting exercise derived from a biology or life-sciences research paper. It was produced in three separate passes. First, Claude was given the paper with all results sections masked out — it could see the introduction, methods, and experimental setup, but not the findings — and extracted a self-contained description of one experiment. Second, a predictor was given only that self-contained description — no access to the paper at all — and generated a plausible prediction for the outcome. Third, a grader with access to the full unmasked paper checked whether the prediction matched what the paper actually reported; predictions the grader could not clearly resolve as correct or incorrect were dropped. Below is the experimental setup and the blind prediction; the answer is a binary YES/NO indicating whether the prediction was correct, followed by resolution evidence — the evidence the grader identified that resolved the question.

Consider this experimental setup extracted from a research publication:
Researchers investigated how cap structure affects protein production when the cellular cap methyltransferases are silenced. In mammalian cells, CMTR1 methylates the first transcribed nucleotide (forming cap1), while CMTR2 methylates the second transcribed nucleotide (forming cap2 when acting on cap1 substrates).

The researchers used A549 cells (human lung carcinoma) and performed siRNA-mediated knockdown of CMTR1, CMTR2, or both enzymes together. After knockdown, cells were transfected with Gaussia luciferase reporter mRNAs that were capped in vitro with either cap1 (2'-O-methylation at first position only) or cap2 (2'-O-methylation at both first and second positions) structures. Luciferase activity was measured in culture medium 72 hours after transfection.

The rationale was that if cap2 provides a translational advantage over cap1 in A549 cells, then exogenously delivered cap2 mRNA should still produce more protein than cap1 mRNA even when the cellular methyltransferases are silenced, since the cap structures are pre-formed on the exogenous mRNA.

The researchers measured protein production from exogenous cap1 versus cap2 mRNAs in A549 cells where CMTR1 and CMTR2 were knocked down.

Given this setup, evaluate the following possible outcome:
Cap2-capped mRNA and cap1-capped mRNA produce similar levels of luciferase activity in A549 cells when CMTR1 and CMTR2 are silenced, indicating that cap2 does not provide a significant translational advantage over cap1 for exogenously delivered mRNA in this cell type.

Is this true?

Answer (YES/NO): YES